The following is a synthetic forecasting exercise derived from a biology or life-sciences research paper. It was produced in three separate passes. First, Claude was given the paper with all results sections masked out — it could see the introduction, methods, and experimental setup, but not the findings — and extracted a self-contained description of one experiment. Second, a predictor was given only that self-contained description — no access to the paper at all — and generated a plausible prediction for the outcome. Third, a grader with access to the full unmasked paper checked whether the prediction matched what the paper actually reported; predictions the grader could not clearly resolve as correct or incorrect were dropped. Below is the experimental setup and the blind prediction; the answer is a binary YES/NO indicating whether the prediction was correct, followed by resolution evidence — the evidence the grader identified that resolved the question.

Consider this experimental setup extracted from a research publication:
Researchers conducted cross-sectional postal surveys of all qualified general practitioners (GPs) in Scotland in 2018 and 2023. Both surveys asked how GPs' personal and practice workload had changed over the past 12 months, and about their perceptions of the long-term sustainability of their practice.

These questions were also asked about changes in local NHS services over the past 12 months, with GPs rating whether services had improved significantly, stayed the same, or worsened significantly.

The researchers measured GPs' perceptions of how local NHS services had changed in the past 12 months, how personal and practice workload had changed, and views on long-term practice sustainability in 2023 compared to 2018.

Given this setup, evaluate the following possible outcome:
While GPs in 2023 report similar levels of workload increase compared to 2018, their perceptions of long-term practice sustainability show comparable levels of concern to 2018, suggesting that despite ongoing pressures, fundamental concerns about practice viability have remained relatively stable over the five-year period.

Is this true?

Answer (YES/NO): NO